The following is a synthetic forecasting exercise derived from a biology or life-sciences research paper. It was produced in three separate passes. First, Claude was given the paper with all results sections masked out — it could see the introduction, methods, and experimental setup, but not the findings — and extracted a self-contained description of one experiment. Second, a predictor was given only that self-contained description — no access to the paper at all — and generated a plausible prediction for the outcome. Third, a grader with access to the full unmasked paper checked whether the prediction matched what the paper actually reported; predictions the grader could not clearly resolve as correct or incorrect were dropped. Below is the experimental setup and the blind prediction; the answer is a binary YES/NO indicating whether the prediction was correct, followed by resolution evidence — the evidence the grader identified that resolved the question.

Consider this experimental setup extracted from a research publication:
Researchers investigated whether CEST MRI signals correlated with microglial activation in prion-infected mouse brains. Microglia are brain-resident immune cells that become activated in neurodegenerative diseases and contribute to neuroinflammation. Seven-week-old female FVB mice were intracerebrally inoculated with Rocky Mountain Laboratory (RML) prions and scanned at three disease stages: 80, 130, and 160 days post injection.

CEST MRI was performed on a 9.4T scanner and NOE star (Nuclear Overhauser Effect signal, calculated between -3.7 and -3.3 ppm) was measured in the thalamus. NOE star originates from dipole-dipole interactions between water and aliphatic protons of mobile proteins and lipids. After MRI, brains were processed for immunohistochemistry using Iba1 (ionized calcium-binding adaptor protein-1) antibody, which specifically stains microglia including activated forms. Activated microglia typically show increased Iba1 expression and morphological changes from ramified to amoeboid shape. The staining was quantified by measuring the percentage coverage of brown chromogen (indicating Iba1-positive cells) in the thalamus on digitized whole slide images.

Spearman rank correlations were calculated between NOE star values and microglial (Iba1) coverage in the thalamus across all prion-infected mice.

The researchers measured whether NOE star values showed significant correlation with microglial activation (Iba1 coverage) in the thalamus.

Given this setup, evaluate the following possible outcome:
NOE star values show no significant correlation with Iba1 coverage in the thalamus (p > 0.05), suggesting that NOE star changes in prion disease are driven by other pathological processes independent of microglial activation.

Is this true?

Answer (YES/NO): YES